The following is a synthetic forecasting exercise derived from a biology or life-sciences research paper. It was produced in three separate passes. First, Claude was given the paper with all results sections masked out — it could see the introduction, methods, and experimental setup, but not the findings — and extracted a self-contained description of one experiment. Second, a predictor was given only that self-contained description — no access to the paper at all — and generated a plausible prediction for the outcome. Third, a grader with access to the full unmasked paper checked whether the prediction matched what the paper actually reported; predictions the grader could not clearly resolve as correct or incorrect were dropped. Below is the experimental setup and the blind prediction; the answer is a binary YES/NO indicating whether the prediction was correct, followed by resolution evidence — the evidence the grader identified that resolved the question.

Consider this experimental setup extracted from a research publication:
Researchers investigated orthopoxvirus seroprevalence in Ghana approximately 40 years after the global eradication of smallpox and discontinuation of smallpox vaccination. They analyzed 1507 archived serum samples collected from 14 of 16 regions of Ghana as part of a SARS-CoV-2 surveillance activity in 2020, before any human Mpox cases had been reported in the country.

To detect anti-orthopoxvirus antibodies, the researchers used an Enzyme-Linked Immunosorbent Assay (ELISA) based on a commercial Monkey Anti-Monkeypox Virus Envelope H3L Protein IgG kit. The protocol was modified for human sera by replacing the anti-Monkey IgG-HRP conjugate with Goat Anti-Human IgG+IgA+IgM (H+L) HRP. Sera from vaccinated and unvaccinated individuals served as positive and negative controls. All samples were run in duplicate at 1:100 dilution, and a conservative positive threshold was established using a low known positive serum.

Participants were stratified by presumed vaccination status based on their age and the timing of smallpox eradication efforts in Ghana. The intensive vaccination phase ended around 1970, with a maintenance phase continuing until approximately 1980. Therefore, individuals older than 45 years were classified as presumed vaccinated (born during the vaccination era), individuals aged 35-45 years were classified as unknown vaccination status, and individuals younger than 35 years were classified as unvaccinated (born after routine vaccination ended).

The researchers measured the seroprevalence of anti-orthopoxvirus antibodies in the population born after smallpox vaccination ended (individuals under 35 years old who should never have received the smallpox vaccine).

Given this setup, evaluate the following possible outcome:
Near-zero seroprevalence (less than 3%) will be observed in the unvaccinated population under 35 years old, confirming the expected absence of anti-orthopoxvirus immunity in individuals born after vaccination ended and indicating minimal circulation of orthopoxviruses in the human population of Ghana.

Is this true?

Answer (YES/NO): NO